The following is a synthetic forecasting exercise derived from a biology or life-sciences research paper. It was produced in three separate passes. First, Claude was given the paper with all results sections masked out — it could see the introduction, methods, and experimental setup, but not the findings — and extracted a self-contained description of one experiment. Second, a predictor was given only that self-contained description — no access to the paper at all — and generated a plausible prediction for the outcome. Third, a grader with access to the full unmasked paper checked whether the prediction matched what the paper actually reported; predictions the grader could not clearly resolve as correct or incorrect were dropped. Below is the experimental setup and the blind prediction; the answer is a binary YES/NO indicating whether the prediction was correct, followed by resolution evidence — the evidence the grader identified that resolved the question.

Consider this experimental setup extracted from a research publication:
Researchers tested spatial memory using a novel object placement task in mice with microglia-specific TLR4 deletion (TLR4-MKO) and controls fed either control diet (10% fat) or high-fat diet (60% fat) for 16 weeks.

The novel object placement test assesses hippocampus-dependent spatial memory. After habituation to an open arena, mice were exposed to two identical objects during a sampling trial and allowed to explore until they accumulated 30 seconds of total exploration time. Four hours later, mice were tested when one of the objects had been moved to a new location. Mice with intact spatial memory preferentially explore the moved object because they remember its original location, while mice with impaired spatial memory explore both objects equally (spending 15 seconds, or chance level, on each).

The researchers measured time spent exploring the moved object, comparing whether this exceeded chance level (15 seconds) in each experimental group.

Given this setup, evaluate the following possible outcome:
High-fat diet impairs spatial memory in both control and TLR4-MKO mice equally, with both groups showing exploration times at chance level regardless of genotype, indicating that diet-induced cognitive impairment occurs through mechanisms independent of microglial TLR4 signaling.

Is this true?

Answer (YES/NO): NO